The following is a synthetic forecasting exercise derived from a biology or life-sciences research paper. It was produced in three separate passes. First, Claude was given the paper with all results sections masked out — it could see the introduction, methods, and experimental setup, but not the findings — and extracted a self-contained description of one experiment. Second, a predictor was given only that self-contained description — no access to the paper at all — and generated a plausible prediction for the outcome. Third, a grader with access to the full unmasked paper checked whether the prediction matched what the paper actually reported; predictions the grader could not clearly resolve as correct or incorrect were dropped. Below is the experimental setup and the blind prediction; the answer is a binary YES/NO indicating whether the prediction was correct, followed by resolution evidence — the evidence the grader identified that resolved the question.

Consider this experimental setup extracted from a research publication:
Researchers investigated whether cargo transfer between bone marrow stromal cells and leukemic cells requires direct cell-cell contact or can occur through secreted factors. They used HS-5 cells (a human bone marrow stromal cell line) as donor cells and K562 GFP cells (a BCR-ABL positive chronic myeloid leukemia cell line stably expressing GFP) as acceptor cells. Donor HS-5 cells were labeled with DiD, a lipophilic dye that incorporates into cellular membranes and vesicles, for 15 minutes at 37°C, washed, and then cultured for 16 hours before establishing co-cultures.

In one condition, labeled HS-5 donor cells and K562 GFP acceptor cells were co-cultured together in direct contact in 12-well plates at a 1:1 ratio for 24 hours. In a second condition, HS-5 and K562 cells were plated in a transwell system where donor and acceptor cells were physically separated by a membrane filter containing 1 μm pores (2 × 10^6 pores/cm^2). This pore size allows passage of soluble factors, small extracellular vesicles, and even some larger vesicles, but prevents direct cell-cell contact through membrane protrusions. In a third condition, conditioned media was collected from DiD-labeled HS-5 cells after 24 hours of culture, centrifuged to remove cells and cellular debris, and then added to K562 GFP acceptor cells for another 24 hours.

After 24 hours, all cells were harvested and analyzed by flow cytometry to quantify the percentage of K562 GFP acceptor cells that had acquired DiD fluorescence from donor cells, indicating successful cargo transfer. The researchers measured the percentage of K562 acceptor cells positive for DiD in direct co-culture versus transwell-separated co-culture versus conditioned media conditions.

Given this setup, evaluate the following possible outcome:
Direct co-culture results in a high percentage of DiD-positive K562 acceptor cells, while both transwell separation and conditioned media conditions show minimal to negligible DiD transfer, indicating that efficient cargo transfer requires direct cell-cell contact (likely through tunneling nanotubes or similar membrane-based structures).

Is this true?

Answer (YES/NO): YES